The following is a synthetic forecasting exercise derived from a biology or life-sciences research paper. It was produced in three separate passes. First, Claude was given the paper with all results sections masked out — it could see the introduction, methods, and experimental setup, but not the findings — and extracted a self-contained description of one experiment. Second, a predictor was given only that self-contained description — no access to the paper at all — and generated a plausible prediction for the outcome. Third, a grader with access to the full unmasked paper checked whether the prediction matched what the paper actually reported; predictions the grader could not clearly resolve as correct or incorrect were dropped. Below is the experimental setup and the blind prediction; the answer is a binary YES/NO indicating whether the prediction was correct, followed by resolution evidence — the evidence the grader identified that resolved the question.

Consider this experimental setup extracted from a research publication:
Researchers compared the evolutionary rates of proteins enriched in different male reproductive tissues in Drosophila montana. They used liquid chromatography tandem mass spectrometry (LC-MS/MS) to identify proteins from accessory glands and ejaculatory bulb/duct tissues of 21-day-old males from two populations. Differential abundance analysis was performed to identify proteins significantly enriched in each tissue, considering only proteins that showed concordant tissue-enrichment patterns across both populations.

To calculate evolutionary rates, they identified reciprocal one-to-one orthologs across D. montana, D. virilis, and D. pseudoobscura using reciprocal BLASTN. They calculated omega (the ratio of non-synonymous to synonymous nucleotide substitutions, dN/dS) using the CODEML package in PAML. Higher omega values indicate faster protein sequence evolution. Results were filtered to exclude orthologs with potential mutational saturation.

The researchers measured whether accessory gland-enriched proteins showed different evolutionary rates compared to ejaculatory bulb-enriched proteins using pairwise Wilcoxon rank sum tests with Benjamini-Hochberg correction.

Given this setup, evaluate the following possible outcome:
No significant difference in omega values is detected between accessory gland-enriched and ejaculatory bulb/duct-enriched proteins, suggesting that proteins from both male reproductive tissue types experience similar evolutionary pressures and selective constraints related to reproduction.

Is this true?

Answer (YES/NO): YES